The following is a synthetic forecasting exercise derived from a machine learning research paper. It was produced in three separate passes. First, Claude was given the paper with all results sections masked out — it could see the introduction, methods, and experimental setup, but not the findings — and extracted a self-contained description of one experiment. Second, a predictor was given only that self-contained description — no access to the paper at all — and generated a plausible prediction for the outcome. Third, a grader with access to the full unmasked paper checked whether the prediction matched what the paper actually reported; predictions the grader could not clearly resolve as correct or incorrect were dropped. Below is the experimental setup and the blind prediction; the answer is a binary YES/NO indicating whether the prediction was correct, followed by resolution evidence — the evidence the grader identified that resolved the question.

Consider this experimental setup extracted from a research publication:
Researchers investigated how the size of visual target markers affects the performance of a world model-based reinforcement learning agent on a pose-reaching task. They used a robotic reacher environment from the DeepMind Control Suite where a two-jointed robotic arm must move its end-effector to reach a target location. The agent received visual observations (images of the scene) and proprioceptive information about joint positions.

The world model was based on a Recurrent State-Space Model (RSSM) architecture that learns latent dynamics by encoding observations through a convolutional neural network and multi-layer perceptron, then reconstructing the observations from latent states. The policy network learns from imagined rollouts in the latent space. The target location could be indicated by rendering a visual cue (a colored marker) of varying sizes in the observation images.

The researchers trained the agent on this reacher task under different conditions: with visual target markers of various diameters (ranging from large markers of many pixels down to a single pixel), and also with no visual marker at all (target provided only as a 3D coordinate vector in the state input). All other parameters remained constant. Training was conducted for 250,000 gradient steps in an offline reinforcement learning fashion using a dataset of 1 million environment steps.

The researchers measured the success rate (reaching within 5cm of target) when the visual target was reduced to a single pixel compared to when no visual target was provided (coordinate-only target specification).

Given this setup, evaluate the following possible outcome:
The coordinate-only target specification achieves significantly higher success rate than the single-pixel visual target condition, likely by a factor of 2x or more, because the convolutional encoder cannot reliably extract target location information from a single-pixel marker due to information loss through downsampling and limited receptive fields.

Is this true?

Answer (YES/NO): NO